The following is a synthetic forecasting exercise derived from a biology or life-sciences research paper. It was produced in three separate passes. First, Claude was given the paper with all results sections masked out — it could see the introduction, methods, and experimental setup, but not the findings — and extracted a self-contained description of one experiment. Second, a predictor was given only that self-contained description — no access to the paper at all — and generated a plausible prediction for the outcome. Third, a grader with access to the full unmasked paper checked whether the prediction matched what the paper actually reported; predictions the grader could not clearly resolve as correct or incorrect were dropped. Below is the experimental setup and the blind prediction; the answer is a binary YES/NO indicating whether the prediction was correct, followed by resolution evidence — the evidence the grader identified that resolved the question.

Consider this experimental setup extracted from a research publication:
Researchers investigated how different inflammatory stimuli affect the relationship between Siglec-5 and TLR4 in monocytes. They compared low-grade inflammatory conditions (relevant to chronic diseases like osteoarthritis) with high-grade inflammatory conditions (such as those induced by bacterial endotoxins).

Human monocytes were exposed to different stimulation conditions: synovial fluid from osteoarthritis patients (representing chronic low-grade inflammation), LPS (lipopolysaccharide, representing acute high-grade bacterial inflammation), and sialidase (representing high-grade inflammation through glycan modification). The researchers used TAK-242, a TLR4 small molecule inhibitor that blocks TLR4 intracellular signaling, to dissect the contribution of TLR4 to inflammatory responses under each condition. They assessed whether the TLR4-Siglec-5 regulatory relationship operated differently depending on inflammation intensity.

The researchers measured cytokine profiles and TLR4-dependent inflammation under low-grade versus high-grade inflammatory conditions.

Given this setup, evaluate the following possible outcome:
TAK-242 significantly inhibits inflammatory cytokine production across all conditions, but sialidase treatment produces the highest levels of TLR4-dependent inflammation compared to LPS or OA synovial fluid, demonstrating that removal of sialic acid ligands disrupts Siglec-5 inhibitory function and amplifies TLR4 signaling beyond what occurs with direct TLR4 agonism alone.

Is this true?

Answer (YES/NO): NO